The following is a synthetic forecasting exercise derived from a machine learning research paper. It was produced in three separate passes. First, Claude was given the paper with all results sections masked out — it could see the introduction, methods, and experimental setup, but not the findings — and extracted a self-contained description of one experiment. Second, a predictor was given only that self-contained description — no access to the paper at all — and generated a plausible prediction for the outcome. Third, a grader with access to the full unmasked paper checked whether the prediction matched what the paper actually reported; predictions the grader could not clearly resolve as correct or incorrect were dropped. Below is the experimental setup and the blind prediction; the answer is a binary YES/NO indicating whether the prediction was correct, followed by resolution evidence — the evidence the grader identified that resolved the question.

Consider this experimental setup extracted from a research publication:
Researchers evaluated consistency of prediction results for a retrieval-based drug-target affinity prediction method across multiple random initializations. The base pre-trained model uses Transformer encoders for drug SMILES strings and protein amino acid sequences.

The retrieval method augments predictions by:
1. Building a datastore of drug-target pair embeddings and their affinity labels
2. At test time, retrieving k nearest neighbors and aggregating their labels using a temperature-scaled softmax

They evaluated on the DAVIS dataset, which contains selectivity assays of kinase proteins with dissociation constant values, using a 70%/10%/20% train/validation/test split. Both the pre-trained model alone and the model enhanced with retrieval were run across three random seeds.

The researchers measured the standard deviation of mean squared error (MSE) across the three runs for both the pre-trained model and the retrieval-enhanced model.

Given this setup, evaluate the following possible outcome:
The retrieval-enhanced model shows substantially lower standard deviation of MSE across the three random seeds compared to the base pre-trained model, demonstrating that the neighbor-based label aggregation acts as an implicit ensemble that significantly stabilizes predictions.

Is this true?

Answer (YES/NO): YES